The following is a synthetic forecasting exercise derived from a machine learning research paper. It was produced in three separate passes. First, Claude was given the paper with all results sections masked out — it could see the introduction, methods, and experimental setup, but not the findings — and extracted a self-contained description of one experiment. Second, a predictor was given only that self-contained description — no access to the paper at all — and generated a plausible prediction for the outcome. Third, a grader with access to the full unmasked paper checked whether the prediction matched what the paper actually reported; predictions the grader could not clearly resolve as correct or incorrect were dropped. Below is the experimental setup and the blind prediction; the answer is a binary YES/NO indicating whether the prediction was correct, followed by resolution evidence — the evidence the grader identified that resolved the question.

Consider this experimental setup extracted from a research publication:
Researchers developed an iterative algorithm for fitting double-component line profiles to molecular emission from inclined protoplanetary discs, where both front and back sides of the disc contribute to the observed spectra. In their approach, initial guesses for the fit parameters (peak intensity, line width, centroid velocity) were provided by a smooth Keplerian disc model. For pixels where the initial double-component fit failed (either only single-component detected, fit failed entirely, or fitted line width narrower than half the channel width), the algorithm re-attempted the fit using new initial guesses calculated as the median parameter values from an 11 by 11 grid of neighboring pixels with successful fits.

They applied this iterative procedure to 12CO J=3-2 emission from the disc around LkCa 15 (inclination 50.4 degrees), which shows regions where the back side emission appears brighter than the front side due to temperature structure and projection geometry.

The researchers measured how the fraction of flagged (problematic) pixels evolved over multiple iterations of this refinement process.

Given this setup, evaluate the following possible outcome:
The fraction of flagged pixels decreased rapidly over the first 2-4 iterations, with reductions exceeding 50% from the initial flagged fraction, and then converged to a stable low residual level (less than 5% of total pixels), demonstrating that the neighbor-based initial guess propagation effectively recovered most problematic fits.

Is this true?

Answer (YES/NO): NO